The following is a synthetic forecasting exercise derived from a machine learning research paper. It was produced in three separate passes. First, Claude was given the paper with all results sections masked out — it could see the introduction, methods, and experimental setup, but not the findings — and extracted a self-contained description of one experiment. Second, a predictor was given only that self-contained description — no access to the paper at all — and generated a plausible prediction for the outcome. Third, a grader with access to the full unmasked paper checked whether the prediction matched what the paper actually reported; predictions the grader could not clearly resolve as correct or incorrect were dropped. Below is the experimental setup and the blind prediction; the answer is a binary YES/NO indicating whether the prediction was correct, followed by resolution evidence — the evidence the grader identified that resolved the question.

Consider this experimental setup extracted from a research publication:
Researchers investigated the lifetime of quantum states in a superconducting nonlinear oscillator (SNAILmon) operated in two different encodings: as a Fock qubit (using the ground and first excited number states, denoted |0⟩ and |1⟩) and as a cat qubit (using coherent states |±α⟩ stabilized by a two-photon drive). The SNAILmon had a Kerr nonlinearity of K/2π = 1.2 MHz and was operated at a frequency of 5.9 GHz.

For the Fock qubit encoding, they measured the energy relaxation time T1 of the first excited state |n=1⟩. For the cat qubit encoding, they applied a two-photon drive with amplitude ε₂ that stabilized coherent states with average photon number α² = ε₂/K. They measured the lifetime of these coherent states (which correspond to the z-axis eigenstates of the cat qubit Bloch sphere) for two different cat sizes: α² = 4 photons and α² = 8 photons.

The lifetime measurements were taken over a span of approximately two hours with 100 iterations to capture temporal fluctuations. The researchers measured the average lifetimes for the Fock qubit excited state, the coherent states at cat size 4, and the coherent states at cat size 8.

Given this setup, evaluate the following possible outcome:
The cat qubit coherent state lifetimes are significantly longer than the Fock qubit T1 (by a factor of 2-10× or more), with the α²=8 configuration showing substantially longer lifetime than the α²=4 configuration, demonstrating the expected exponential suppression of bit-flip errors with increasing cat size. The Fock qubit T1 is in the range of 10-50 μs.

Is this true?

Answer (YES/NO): NO